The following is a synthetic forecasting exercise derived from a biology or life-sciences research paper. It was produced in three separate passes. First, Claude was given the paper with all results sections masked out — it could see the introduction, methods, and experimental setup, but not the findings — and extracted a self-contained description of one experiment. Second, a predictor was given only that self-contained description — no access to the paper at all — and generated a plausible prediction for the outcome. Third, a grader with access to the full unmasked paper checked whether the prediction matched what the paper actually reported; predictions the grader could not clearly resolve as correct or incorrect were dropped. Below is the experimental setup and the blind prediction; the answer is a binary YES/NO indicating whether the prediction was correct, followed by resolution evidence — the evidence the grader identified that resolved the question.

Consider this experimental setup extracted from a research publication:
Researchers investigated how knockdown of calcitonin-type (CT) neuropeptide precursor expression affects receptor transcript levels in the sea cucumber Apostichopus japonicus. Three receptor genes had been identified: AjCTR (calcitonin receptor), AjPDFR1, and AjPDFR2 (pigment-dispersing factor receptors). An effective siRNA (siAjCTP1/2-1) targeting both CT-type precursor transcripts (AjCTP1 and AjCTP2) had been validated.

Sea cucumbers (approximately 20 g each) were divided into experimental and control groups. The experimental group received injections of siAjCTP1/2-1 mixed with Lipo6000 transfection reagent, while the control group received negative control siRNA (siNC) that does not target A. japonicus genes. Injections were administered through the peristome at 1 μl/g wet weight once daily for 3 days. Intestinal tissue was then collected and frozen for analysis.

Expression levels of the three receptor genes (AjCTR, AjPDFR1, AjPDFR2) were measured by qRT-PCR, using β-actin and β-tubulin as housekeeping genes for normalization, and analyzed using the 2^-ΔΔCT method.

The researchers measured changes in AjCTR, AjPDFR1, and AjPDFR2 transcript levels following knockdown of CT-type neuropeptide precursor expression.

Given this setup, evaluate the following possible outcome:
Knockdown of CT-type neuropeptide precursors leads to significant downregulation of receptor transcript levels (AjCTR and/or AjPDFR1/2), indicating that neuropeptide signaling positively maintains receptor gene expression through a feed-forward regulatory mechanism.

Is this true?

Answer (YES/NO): YES